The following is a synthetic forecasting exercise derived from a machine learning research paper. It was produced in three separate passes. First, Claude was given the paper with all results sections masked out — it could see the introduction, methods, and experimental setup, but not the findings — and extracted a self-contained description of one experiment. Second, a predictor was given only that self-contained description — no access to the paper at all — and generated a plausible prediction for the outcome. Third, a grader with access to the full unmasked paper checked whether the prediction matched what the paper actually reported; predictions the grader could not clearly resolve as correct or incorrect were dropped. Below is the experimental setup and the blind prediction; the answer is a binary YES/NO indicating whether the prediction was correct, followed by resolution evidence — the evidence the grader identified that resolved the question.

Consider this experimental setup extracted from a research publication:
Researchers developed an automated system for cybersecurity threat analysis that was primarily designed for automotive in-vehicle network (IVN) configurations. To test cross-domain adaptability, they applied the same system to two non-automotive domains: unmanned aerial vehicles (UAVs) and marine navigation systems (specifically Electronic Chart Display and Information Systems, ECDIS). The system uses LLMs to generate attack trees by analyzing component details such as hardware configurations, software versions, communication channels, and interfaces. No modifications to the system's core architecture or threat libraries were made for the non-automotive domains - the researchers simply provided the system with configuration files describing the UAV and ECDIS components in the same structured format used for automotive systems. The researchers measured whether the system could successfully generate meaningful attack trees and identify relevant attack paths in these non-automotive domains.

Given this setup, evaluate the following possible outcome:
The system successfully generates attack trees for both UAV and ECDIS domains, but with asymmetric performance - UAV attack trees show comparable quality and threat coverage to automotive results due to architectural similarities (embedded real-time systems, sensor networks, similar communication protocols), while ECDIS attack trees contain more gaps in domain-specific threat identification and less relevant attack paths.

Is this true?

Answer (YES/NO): NO